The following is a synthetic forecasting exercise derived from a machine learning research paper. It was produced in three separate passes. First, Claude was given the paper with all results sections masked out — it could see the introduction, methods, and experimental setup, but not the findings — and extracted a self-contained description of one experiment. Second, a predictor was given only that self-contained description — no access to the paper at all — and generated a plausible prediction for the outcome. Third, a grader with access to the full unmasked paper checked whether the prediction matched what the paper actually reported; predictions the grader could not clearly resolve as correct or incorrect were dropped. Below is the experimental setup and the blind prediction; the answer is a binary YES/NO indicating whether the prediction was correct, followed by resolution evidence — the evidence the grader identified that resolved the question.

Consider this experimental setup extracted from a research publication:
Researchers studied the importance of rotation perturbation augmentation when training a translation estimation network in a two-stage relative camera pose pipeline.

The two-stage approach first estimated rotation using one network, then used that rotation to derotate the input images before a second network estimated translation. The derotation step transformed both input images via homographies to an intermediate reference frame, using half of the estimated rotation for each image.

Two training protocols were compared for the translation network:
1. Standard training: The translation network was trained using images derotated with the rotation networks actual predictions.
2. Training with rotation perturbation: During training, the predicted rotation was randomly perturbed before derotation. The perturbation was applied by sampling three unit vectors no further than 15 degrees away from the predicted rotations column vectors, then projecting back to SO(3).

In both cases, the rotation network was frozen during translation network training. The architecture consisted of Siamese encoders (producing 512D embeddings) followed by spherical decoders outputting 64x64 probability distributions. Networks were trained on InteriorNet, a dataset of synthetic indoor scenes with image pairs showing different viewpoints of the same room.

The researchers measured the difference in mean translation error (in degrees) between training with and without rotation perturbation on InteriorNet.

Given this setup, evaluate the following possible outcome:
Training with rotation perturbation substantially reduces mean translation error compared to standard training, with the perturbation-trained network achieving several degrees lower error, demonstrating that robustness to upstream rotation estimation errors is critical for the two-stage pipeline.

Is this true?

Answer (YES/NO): YES